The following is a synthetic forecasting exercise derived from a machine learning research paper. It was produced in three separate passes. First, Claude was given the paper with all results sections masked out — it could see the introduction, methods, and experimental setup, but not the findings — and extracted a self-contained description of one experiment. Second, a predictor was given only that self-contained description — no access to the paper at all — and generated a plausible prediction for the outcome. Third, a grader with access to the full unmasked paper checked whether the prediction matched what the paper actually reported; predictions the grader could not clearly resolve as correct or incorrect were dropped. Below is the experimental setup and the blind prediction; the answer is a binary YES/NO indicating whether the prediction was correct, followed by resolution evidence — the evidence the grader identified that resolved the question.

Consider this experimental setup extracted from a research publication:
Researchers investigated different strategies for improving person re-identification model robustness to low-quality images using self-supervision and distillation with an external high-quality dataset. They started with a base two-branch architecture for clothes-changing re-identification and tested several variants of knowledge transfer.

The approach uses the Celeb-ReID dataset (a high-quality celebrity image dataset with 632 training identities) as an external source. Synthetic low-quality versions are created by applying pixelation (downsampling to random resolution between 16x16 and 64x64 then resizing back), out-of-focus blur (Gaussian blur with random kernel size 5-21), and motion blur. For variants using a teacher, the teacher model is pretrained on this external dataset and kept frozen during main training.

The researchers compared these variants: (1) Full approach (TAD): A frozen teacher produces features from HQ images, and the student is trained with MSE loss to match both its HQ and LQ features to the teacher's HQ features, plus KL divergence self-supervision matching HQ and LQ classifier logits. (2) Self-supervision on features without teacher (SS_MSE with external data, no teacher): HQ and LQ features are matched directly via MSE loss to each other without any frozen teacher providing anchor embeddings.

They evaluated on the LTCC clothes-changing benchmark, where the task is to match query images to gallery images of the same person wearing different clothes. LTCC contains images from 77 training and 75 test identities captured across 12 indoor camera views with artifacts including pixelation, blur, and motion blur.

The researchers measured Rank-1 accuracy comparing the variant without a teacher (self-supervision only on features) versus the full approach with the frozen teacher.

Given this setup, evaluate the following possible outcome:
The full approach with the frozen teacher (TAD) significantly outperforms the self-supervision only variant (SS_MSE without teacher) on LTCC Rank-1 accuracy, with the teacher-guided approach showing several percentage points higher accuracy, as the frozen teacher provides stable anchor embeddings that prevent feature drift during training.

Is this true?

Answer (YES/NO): YES